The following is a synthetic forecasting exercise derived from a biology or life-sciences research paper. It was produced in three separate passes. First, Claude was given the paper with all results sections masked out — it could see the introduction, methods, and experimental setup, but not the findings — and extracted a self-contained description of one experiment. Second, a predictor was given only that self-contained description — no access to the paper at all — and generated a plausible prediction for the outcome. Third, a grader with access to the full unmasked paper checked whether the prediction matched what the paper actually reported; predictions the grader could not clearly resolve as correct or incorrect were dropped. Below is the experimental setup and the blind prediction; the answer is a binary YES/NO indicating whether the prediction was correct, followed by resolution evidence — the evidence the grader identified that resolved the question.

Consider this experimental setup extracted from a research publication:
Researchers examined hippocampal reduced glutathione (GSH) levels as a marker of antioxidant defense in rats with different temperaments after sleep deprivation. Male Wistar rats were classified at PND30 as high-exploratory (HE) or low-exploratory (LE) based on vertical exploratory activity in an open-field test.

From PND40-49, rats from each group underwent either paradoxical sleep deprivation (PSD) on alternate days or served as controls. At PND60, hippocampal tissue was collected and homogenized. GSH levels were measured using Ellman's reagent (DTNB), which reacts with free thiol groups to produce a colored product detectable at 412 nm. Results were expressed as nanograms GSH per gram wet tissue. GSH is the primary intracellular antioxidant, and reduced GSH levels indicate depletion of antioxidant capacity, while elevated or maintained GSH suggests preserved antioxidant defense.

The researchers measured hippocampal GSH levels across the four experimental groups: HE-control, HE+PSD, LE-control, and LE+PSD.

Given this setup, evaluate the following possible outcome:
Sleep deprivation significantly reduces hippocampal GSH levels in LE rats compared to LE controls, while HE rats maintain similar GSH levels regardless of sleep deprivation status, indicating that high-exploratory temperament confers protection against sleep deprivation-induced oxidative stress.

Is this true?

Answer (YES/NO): NO